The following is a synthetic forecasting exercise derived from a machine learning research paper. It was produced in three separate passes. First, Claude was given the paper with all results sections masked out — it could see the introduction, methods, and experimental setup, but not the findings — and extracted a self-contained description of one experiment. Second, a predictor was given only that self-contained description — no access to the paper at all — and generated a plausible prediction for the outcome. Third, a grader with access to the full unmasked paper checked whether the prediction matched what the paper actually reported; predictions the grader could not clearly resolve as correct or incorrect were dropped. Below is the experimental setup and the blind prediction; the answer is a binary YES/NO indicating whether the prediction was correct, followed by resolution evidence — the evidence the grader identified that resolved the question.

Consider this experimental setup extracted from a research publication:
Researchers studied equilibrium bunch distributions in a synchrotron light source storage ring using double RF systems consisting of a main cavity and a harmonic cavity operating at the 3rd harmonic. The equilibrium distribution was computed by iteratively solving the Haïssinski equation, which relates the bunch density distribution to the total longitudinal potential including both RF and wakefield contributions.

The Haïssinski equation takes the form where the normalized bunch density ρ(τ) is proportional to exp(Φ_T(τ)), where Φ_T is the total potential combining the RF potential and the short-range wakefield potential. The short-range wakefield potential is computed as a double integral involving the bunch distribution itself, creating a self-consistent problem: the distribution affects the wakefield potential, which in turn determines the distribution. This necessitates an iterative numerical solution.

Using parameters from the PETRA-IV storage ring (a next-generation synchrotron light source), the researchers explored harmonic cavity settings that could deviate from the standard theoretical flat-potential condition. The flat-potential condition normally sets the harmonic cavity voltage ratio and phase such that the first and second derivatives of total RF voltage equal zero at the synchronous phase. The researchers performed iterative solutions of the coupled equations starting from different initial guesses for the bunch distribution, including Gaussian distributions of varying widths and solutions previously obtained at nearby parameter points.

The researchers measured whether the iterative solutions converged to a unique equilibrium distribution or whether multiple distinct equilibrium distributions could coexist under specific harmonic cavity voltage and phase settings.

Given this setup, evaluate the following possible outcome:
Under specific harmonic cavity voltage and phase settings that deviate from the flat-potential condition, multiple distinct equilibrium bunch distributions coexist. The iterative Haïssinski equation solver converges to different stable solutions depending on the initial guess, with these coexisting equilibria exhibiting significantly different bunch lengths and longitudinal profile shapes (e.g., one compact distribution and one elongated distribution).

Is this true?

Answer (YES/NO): YES